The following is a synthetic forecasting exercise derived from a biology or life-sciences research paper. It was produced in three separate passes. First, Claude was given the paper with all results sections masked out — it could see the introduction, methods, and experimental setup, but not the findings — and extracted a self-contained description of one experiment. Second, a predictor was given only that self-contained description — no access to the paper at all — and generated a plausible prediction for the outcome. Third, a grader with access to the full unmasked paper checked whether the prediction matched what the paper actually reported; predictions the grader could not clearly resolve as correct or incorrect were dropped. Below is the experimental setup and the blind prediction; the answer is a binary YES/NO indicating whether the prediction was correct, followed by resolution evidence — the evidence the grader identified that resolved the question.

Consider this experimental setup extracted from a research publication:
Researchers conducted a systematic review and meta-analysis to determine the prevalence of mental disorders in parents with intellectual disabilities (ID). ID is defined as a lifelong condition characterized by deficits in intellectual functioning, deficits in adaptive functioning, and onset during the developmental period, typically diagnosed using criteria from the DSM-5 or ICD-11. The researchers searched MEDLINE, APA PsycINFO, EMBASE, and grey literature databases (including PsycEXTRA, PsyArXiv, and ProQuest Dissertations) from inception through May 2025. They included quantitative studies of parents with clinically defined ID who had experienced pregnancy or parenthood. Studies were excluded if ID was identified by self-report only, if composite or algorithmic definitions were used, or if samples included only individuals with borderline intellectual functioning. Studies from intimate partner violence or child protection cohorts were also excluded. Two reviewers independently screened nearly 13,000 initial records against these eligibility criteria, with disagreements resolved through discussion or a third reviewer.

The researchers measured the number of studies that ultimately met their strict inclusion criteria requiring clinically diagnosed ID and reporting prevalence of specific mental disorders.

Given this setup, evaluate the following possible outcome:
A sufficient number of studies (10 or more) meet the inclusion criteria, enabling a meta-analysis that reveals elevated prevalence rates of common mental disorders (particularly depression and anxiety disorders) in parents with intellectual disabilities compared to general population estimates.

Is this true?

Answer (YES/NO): YES